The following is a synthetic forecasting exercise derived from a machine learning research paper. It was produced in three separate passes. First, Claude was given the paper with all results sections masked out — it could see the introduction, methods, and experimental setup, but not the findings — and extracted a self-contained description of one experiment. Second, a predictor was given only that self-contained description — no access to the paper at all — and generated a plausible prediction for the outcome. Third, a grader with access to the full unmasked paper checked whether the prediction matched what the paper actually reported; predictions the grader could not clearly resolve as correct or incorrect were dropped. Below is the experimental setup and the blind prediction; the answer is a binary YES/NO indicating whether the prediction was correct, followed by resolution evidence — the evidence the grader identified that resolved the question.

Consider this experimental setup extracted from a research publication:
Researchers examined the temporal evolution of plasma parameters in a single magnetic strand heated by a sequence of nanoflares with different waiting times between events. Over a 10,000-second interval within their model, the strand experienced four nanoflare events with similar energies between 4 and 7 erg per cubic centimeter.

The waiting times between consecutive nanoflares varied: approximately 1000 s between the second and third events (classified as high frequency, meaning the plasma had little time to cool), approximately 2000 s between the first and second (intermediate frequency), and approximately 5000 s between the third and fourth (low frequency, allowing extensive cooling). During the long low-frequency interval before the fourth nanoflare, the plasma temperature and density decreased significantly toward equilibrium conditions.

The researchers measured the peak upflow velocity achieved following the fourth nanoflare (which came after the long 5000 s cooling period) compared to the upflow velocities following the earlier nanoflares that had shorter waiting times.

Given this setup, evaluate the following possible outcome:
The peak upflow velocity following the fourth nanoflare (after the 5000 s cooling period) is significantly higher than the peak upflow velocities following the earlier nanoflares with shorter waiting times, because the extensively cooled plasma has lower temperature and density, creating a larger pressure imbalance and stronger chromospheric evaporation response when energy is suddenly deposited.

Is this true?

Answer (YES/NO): YES